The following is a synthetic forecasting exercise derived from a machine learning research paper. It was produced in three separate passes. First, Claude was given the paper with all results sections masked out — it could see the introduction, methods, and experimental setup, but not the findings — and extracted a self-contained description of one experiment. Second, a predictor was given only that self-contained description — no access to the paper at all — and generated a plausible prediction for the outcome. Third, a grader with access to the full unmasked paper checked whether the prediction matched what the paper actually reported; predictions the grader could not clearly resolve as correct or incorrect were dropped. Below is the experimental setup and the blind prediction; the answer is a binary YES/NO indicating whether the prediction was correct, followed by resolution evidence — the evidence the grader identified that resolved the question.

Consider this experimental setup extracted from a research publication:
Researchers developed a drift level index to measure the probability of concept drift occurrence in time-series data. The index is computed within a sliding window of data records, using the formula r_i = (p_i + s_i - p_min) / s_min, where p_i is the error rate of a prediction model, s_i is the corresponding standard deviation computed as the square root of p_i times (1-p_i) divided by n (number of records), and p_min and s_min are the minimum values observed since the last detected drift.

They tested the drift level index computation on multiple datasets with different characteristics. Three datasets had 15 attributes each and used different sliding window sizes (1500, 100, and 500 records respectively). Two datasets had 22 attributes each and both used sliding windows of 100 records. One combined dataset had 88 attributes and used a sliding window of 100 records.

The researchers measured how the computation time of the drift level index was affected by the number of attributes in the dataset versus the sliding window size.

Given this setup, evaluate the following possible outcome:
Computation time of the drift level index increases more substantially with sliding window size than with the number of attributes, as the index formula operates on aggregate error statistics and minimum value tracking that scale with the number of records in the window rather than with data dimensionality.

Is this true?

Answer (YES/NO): YES